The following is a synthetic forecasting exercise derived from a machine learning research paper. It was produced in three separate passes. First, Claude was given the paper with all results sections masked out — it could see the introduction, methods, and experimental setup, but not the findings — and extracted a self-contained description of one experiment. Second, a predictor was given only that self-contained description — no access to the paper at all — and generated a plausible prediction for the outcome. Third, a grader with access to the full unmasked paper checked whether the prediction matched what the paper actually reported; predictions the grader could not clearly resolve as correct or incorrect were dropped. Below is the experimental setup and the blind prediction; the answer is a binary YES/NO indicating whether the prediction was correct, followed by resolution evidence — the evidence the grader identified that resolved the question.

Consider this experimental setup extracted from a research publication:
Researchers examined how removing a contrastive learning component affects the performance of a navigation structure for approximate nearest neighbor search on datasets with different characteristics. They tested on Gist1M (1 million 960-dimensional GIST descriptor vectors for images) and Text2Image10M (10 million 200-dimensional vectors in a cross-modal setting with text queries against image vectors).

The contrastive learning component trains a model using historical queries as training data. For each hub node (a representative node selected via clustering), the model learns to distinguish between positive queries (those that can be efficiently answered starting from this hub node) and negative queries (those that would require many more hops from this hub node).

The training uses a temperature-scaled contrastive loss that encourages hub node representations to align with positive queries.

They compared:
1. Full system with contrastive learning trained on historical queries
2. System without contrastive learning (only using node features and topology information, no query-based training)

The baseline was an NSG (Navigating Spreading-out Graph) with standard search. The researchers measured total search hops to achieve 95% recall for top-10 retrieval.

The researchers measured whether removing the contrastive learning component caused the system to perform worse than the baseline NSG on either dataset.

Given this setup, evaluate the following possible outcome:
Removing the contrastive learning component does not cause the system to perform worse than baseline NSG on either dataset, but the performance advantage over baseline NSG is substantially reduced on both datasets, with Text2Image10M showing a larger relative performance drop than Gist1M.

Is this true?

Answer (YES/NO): NO